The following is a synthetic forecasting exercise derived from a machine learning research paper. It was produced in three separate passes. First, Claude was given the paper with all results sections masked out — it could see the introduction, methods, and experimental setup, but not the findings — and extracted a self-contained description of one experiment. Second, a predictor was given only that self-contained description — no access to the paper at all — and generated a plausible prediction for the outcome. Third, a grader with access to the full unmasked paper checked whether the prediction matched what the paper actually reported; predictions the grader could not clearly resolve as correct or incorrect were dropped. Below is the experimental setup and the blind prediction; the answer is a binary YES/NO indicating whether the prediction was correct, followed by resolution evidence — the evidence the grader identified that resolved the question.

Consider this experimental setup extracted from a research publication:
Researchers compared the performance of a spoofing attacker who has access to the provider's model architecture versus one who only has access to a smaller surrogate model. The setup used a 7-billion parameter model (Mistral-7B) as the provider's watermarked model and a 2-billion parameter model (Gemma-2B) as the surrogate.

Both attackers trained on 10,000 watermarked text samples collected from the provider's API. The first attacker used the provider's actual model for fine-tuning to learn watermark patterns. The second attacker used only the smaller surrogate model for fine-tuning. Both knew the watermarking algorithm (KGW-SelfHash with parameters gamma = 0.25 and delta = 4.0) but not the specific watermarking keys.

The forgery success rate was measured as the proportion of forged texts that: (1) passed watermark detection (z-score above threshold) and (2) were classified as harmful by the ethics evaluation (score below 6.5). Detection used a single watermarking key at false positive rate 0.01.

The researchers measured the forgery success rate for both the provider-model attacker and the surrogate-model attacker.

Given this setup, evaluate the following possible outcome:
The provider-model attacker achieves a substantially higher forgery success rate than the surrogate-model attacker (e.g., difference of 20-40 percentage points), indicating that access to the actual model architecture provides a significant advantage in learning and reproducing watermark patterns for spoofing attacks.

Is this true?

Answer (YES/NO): NO